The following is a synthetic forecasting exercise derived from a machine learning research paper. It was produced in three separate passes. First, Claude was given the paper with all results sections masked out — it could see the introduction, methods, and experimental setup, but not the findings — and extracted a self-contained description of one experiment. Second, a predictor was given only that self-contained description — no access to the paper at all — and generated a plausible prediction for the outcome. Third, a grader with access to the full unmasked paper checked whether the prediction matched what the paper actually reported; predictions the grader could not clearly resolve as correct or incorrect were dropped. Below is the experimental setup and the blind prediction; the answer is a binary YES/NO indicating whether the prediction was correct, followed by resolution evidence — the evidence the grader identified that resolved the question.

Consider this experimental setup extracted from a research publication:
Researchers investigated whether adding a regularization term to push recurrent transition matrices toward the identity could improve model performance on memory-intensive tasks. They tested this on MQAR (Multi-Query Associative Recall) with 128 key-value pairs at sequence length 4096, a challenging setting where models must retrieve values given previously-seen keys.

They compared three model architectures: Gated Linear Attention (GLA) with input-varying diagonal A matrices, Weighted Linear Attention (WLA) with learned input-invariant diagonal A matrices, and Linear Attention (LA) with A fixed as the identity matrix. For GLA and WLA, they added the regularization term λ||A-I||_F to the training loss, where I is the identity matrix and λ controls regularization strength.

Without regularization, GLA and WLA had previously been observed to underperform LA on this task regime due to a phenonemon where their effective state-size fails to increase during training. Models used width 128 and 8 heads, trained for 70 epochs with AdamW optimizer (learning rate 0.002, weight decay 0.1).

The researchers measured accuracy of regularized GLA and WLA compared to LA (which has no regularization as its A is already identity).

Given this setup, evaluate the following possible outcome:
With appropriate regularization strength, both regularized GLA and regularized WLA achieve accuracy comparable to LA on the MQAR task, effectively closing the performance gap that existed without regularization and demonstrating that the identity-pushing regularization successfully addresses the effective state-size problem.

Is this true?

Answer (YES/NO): NO